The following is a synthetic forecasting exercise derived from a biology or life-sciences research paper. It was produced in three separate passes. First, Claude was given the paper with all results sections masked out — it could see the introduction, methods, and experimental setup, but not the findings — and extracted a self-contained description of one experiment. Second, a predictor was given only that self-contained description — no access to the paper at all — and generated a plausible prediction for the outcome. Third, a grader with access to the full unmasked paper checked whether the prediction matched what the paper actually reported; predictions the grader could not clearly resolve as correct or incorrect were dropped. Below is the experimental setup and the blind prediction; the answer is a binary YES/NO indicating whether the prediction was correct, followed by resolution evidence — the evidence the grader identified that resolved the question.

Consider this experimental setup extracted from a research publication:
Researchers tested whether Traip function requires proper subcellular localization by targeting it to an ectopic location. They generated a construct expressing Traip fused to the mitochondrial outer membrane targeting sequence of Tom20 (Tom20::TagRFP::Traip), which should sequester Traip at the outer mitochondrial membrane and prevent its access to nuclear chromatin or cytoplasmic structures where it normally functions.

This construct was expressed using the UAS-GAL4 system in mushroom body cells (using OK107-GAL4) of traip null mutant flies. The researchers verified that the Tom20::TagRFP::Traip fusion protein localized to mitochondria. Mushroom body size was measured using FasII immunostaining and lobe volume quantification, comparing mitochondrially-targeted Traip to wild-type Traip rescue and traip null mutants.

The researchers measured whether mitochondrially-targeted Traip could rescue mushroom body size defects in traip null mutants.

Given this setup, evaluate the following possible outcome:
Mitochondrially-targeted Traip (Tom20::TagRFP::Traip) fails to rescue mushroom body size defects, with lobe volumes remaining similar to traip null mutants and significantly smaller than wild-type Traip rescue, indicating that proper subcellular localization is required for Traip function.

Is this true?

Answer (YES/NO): NO